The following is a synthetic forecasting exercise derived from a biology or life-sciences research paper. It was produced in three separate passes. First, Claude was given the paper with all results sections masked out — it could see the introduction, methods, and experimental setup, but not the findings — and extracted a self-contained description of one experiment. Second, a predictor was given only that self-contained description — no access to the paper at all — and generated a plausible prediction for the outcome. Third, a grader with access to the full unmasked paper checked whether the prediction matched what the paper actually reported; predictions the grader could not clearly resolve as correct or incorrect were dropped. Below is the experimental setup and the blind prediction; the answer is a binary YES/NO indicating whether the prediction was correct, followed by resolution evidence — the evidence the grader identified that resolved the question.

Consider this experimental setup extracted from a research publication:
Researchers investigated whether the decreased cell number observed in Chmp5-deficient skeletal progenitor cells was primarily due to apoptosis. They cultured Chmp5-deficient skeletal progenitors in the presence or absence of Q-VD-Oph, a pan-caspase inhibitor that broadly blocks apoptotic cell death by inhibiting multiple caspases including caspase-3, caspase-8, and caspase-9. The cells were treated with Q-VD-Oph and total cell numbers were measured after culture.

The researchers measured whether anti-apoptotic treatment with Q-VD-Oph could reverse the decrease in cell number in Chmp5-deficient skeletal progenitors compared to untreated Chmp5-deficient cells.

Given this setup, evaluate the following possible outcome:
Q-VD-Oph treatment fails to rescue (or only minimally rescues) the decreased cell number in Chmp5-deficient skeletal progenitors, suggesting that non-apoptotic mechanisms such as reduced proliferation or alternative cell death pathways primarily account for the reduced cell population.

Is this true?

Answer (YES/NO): YES